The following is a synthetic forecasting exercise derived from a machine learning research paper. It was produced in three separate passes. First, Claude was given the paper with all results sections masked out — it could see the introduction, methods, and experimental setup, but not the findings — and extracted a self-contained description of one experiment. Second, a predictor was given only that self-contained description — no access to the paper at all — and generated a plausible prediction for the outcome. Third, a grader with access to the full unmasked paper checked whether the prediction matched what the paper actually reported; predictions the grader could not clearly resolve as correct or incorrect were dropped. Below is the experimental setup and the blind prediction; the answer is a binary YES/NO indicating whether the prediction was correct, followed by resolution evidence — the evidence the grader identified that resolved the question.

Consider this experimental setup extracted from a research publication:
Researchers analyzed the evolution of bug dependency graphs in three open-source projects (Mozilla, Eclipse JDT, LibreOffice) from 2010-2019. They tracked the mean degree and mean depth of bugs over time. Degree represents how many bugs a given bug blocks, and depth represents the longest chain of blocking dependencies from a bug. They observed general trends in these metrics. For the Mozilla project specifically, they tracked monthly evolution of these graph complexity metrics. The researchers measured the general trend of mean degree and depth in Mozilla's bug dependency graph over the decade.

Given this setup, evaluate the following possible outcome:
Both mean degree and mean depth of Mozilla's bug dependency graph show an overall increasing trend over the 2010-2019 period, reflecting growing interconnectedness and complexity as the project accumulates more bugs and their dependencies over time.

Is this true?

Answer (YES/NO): NO